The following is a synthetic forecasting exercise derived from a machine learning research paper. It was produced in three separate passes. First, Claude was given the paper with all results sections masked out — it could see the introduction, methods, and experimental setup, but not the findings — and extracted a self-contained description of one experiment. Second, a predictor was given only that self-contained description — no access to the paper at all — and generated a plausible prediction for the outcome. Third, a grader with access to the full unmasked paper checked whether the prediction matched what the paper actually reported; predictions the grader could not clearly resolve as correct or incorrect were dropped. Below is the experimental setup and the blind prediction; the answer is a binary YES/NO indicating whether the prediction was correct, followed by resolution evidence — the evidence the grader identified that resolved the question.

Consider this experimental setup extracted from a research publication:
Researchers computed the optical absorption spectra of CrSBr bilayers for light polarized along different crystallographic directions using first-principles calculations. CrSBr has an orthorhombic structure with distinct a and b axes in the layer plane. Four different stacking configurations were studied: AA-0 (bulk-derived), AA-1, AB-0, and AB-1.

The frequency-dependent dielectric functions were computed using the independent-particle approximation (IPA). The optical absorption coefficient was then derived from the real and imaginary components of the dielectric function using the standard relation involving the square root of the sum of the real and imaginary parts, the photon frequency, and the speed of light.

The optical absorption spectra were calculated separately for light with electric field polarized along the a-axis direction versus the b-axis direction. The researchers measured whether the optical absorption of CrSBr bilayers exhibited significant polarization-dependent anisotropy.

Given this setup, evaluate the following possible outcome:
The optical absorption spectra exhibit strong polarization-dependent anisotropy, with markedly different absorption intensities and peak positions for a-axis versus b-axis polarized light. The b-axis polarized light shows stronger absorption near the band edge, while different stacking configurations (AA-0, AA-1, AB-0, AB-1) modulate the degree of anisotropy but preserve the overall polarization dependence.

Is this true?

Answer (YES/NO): NO